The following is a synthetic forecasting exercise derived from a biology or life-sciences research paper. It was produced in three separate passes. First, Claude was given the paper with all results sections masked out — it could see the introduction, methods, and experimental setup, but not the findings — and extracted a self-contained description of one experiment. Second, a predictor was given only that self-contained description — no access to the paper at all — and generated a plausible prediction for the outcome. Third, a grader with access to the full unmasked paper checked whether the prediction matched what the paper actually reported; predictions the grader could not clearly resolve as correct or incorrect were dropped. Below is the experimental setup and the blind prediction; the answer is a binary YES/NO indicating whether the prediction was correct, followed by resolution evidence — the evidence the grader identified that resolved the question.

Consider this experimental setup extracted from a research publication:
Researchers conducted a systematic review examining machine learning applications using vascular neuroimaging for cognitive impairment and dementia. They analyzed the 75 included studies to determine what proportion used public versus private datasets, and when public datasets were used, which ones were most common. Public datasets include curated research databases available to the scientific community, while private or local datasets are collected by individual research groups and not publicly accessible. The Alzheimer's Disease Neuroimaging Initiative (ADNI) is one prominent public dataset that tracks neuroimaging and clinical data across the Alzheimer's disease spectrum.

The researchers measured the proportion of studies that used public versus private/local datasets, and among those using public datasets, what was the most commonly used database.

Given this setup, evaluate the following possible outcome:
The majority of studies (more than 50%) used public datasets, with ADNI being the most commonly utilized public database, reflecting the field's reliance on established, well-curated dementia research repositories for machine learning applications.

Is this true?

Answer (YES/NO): NO